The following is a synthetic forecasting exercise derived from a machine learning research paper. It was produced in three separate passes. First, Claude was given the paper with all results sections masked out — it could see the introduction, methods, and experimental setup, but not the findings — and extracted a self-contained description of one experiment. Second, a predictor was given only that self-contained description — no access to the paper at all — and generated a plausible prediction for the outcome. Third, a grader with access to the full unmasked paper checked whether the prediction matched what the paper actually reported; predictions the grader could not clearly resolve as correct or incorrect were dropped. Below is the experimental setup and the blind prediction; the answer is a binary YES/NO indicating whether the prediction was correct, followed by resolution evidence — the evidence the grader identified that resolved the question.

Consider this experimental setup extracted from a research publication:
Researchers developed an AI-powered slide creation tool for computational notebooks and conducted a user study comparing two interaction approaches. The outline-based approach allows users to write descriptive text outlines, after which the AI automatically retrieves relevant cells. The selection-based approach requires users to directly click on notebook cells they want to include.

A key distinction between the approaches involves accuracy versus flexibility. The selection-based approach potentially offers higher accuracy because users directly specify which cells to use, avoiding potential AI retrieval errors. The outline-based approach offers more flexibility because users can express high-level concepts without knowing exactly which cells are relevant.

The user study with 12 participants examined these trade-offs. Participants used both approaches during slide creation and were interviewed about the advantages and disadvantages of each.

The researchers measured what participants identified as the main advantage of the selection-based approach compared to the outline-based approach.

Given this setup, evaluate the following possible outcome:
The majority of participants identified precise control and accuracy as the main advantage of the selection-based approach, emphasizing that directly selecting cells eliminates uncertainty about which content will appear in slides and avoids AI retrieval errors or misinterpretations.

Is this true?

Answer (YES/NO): NO